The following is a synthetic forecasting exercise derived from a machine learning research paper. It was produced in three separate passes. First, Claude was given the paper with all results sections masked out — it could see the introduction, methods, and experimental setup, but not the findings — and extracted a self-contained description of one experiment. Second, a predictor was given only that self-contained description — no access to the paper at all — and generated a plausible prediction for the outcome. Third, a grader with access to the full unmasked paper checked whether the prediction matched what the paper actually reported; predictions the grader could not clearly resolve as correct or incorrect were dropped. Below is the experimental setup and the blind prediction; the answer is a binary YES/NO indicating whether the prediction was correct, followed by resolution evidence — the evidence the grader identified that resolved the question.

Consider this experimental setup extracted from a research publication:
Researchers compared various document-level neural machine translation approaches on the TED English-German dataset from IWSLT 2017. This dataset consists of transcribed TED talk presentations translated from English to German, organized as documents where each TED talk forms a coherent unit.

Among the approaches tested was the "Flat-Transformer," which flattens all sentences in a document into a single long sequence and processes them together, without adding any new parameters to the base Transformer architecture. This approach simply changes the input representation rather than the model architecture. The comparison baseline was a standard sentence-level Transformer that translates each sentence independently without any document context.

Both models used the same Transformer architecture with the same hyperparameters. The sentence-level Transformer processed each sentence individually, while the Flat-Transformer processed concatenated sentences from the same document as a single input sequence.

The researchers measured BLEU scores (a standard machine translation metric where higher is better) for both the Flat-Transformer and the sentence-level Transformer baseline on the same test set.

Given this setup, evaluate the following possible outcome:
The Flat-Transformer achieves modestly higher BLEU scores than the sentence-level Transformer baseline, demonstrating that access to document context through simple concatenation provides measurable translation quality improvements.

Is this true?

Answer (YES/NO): NO